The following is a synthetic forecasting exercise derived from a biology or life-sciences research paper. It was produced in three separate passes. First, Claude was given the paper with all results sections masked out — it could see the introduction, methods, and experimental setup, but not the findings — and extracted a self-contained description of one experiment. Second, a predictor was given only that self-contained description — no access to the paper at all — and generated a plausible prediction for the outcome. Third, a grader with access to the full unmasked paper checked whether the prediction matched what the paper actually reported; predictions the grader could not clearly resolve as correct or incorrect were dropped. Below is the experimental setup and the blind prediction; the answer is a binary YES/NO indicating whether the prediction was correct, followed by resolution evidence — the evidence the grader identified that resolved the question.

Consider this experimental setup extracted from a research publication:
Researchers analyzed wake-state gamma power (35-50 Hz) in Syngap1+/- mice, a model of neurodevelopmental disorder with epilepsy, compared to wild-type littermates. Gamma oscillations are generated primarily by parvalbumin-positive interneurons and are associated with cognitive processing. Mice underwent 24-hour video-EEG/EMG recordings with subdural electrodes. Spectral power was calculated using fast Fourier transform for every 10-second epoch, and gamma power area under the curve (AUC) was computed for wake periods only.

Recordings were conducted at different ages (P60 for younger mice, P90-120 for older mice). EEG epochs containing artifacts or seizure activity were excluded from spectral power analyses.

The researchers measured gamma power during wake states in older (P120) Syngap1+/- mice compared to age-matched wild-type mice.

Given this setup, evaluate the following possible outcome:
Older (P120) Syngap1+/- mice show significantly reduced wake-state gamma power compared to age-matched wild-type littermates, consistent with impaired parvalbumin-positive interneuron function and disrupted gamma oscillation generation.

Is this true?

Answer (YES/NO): NO